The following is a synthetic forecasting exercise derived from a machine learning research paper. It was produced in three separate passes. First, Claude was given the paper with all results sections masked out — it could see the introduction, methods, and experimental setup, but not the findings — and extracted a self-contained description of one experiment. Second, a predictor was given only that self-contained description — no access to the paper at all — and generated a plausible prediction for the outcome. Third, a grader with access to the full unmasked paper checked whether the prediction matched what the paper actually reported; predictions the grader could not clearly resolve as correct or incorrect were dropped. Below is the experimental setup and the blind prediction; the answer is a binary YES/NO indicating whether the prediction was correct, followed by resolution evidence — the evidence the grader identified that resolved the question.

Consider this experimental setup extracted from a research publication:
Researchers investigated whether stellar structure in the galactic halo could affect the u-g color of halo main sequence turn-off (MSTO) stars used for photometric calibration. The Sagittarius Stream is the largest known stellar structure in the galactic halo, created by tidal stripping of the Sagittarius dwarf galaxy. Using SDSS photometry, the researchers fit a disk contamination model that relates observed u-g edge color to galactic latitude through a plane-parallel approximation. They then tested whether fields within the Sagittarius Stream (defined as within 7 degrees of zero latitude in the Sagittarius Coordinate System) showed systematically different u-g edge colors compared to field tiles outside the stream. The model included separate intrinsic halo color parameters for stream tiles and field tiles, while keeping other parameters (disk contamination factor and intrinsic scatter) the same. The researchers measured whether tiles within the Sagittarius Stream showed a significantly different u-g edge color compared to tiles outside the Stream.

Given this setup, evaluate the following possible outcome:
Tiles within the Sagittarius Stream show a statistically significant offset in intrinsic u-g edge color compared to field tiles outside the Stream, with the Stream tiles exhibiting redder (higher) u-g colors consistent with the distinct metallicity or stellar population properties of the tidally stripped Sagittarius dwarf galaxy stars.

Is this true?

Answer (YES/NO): NO